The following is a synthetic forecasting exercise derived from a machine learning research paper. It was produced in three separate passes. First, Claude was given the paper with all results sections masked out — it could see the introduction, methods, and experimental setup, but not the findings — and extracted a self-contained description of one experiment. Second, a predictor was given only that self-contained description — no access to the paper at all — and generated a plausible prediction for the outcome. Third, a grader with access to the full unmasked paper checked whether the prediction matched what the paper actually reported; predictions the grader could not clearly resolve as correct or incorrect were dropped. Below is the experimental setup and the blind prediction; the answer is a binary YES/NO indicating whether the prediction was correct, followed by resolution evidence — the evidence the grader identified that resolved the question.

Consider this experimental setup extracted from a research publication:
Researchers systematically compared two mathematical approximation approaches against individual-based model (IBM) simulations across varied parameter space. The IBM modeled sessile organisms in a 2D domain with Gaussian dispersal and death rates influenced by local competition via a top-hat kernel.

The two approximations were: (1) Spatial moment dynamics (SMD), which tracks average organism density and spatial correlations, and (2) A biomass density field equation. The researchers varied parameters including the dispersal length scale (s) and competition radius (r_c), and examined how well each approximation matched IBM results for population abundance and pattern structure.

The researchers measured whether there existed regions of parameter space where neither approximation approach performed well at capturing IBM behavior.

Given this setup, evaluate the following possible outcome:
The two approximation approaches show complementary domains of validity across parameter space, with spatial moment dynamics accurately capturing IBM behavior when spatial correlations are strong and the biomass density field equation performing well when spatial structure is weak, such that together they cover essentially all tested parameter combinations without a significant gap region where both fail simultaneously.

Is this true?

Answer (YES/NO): NO